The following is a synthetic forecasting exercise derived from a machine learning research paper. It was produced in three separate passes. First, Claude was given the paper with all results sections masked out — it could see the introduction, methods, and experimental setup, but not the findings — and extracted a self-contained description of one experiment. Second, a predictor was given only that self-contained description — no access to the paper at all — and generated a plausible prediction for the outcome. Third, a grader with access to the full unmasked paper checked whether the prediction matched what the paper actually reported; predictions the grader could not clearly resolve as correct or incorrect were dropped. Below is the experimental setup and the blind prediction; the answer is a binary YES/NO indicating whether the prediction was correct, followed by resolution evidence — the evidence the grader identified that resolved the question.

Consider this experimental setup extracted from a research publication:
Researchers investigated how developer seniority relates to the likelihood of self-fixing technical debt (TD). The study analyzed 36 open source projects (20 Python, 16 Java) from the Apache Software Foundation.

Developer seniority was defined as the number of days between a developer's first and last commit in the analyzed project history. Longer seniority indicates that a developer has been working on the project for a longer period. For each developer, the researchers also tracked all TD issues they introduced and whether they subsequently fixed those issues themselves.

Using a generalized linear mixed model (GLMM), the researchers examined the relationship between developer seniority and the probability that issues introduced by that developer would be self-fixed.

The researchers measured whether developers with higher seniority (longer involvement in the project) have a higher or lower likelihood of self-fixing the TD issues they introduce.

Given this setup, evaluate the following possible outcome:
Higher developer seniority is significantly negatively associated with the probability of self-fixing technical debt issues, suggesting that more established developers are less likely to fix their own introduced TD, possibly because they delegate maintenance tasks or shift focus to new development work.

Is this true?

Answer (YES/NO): YES